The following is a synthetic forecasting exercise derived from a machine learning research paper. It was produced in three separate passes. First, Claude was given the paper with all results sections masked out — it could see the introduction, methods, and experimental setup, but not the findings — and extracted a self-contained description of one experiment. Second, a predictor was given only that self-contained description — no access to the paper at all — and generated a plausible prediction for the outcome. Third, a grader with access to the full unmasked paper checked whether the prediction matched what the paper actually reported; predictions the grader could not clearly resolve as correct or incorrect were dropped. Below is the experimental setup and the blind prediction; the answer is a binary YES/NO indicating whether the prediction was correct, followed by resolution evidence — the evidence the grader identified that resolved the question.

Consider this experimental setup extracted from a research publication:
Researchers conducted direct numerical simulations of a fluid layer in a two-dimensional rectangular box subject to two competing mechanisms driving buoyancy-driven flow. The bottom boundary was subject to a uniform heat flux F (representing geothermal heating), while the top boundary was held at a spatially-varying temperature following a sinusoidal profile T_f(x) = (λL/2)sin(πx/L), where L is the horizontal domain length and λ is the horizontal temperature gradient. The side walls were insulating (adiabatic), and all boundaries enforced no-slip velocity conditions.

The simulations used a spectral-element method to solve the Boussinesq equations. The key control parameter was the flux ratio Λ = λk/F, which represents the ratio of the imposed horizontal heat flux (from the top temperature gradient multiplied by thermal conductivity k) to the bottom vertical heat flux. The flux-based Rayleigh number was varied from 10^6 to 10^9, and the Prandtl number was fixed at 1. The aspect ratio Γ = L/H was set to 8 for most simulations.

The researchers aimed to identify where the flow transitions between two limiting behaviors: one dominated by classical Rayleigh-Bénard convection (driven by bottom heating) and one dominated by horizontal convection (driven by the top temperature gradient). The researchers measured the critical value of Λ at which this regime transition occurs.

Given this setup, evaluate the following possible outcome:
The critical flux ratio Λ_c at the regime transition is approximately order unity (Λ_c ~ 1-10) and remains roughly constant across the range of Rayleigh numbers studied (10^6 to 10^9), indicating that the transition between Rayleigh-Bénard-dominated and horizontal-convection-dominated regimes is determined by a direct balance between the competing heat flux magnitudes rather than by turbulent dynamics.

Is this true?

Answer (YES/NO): NO